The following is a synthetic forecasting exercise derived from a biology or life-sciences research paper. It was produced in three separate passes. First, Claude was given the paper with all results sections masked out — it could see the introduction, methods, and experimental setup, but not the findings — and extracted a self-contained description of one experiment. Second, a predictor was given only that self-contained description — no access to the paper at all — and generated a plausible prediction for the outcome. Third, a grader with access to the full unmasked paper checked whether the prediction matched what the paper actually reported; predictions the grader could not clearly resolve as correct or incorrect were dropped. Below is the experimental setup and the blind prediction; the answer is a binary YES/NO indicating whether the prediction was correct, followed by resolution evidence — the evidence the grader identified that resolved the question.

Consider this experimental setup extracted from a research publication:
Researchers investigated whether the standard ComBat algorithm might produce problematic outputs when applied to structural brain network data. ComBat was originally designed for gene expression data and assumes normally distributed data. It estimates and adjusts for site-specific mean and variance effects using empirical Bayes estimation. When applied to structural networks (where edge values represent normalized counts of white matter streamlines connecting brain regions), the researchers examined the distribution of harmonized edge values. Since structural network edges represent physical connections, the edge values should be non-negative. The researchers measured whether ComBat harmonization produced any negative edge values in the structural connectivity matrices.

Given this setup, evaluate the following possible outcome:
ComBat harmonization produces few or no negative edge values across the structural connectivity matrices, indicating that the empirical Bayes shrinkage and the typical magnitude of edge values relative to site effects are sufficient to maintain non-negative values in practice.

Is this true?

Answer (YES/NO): NO